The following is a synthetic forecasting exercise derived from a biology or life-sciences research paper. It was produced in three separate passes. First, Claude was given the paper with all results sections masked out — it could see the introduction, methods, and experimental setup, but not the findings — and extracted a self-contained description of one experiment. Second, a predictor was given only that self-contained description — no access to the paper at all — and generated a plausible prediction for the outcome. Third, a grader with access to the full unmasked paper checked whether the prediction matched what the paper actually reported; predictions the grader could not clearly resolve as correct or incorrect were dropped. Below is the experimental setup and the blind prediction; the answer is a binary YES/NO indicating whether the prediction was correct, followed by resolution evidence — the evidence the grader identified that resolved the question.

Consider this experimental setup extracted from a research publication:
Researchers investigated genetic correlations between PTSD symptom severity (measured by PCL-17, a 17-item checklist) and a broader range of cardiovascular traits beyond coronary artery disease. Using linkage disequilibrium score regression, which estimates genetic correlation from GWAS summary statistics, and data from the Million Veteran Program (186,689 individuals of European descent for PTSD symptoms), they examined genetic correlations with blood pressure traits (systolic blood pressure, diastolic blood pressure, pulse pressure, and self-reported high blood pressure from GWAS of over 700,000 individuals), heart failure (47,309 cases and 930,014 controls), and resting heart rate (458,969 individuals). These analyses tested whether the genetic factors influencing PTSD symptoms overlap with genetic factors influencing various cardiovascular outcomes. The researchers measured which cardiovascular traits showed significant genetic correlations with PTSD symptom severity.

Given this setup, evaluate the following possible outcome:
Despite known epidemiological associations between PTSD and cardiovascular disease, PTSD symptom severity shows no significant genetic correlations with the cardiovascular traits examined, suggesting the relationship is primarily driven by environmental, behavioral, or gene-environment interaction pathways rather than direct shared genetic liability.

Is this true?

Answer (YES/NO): NO